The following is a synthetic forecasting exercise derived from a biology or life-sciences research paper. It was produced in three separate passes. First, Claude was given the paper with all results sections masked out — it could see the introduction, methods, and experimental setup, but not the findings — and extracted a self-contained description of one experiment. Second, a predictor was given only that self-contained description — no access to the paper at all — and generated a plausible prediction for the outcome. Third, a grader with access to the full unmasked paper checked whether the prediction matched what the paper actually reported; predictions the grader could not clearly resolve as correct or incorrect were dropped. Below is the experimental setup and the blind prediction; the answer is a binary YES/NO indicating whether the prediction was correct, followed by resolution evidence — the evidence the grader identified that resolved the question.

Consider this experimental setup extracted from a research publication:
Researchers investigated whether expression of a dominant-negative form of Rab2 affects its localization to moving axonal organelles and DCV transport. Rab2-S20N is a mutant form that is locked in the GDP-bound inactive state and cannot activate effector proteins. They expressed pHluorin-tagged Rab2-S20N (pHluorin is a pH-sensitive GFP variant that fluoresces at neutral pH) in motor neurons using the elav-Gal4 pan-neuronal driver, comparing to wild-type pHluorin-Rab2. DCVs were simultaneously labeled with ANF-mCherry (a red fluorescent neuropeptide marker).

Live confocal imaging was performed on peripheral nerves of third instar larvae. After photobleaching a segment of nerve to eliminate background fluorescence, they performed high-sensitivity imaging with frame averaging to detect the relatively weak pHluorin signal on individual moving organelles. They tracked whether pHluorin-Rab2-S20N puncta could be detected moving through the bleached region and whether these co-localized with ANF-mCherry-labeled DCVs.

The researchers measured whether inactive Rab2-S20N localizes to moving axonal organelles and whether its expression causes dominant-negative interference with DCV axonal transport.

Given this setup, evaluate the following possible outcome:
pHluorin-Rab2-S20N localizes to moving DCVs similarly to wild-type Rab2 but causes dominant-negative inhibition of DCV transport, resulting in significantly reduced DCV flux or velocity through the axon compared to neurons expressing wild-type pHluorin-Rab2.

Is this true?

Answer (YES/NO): NO